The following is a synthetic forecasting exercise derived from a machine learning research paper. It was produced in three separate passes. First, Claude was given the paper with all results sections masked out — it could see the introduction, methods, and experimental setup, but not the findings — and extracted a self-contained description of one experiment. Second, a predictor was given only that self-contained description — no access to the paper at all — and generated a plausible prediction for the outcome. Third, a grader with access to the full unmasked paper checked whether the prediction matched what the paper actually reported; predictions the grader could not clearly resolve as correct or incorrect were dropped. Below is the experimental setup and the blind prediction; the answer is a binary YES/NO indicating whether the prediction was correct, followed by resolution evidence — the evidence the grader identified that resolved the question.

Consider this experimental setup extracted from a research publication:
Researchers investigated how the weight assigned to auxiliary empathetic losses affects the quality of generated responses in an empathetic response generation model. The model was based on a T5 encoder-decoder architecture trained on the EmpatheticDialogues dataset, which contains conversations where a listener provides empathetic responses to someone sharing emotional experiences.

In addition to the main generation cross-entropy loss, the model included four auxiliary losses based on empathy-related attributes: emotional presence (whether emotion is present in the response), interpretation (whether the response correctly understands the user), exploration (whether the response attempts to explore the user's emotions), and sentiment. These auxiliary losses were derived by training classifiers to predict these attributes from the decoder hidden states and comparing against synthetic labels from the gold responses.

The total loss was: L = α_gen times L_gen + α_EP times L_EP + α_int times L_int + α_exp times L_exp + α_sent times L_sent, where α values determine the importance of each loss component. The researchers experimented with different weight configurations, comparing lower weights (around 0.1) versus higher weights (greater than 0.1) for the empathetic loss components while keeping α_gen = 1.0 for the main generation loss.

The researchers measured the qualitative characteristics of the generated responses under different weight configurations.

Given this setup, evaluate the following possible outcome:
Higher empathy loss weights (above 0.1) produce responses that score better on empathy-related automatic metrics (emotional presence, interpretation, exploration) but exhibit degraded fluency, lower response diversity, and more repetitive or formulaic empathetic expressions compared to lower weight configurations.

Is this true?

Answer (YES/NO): NO